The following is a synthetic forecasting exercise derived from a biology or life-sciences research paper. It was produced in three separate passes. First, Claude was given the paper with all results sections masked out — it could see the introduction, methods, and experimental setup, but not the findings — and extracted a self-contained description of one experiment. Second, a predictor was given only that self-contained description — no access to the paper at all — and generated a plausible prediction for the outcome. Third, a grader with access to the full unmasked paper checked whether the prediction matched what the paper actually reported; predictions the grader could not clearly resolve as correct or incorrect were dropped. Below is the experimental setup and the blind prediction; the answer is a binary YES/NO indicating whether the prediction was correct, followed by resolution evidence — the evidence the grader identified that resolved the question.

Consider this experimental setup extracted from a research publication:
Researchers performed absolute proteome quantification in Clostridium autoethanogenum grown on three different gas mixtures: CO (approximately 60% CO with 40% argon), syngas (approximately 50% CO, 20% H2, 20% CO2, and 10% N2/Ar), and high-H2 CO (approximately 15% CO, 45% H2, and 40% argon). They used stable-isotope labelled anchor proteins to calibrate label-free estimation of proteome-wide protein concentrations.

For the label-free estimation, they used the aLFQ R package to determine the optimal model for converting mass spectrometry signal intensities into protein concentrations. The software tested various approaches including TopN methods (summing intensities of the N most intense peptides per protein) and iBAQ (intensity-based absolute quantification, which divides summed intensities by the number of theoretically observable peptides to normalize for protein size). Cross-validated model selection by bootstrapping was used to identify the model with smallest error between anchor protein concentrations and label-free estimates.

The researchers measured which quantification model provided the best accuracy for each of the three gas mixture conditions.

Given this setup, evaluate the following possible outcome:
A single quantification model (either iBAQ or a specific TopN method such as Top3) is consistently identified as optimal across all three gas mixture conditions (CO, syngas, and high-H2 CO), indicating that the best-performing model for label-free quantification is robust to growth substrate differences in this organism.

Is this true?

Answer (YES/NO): NO